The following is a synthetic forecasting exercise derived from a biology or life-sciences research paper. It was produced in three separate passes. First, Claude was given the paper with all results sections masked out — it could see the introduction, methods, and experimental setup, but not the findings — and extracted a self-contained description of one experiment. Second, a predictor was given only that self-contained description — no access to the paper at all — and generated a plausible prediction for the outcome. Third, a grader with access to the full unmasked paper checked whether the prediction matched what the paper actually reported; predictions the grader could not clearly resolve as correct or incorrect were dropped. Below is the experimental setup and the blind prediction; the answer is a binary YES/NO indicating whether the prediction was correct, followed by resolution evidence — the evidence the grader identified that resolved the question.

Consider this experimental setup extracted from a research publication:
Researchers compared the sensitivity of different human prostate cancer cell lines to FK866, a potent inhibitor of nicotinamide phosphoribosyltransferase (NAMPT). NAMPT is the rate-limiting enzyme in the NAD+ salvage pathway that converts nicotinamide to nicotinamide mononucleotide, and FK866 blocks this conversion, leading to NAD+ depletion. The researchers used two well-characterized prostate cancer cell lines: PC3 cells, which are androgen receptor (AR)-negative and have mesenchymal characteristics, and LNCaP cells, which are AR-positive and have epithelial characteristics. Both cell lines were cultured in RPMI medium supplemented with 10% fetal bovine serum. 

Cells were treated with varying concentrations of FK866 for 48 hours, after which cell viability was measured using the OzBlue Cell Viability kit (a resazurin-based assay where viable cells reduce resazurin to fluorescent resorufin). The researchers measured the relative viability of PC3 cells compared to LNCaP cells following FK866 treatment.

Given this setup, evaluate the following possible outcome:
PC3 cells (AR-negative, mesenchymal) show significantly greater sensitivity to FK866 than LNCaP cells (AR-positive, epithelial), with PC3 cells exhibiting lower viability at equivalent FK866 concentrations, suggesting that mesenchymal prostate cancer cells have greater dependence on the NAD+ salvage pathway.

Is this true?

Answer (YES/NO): YES